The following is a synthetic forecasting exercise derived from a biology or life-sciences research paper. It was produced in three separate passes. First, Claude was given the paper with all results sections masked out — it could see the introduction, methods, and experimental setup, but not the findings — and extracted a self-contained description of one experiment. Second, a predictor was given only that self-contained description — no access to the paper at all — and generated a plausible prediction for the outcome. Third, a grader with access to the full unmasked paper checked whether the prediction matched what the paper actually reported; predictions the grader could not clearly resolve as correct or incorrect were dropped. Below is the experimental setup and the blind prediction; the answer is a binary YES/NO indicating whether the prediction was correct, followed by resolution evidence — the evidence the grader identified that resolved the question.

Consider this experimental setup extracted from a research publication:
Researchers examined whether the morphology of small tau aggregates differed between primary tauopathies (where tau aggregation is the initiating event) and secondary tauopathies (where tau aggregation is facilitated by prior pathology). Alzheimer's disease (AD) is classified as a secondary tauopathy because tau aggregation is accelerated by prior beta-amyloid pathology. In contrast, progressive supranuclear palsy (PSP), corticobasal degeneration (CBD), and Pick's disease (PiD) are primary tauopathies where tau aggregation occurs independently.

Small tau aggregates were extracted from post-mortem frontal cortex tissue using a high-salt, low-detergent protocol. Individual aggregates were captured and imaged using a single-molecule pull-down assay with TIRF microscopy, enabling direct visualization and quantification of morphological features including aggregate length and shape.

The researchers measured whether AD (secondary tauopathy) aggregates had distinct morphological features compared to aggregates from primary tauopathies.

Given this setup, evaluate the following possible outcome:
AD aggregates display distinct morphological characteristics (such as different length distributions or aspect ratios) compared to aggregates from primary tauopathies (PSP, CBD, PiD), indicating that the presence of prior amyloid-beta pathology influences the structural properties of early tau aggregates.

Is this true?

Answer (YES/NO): YES